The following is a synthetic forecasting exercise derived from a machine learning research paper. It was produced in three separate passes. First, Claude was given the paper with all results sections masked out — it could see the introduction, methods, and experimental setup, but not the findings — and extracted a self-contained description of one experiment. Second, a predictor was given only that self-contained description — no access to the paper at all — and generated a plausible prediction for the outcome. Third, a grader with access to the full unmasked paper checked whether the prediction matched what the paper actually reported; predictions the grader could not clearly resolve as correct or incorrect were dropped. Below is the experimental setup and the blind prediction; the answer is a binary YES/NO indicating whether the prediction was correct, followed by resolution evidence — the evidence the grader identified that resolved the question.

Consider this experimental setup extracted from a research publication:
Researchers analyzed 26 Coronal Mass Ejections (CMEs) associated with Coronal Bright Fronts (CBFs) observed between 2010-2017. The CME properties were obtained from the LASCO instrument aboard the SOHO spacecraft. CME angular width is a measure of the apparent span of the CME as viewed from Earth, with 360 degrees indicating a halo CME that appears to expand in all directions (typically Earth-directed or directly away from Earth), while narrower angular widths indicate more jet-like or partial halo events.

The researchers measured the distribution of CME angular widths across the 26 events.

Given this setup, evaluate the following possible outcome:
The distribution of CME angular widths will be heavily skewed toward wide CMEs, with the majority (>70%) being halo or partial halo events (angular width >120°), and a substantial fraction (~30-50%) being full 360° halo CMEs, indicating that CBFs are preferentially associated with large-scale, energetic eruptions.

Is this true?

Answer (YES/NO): NO